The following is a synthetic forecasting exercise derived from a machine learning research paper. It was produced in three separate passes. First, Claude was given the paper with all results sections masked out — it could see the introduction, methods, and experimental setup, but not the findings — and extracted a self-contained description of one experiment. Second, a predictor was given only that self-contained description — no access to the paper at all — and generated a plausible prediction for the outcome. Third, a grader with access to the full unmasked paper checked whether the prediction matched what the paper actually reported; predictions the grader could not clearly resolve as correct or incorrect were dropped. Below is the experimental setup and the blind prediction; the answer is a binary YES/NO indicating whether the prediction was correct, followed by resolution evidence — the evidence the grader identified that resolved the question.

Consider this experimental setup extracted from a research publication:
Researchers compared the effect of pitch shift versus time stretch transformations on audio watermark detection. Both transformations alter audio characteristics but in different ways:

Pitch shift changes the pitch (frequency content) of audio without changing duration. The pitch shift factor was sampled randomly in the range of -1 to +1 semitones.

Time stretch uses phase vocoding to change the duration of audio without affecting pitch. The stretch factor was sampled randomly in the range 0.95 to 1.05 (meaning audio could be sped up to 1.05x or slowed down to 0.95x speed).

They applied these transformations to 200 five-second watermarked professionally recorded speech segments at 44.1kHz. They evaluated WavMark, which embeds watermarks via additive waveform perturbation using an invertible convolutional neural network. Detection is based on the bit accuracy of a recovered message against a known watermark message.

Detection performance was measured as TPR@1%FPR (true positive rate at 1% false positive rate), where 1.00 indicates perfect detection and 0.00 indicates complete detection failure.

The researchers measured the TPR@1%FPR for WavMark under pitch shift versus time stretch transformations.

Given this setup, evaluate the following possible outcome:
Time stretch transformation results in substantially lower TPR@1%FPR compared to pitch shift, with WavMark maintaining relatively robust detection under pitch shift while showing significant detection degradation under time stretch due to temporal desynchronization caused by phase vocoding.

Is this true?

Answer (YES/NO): NO